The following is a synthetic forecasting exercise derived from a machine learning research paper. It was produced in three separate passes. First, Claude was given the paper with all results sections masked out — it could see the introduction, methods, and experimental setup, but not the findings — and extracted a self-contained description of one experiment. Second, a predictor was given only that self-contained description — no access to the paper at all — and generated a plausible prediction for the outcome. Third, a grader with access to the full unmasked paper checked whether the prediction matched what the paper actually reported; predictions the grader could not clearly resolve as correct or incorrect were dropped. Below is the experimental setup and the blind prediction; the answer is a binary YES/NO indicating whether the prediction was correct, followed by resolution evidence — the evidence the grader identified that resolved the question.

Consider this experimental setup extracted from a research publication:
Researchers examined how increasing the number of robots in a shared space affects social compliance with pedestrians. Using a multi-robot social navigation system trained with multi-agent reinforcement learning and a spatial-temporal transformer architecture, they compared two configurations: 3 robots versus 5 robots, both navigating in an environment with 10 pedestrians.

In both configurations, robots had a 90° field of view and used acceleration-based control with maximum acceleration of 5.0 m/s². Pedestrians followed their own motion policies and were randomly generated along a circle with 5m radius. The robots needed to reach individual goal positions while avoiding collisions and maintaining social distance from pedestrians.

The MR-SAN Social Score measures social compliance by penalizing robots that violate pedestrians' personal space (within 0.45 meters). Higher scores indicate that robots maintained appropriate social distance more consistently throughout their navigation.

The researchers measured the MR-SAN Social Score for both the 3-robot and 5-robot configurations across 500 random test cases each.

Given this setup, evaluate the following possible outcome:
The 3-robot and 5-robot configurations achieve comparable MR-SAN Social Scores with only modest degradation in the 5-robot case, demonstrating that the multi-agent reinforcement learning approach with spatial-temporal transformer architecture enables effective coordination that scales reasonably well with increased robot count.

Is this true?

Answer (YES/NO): NO